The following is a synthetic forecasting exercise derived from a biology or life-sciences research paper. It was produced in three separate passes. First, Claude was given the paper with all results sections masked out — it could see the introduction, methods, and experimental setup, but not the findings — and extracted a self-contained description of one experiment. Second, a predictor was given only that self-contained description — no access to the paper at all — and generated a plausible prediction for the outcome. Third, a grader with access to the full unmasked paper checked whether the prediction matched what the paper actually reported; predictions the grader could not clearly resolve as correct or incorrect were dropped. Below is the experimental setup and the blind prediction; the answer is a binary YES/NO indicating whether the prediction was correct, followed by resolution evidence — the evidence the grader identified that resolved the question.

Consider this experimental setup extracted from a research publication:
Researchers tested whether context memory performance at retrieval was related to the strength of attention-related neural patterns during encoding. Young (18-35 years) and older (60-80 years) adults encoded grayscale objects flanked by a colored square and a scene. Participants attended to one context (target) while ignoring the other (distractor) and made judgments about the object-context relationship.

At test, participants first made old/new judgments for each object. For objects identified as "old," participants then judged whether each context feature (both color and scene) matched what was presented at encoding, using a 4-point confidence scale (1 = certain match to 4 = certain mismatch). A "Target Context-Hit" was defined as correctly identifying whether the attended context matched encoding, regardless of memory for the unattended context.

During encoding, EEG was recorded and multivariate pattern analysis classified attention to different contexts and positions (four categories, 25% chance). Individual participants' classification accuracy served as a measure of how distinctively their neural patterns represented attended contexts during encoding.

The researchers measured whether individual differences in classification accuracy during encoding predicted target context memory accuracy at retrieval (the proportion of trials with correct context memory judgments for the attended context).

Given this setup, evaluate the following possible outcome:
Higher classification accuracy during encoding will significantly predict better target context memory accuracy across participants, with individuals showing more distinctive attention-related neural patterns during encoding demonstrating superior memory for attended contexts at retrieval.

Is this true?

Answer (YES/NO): YES